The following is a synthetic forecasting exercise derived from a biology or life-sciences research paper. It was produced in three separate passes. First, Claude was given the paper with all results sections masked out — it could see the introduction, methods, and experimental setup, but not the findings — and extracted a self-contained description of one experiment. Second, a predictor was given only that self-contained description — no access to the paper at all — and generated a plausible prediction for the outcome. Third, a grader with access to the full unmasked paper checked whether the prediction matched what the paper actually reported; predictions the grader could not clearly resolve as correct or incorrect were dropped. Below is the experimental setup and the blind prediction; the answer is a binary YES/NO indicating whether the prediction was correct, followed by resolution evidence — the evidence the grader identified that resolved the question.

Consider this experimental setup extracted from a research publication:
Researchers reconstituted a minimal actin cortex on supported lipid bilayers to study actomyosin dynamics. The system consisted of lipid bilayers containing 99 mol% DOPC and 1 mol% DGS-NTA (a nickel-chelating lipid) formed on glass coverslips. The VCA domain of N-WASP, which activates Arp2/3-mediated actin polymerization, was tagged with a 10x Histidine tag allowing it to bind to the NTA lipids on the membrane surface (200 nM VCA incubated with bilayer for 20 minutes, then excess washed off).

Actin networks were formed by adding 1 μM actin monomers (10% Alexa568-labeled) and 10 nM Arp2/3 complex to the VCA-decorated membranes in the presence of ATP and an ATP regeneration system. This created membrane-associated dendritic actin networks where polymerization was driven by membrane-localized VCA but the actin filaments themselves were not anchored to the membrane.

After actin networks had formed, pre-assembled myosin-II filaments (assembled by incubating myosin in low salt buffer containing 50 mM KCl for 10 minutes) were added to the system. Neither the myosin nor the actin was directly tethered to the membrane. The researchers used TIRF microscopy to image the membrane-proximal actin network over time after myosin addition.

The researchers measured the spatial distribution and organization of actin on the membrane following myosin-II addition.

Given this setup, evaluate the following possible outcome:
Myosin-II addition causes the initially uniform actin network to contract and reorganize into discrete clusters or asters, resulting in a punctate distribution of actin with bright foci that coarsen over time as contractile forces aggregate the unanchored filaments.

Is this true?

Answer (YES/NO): YES